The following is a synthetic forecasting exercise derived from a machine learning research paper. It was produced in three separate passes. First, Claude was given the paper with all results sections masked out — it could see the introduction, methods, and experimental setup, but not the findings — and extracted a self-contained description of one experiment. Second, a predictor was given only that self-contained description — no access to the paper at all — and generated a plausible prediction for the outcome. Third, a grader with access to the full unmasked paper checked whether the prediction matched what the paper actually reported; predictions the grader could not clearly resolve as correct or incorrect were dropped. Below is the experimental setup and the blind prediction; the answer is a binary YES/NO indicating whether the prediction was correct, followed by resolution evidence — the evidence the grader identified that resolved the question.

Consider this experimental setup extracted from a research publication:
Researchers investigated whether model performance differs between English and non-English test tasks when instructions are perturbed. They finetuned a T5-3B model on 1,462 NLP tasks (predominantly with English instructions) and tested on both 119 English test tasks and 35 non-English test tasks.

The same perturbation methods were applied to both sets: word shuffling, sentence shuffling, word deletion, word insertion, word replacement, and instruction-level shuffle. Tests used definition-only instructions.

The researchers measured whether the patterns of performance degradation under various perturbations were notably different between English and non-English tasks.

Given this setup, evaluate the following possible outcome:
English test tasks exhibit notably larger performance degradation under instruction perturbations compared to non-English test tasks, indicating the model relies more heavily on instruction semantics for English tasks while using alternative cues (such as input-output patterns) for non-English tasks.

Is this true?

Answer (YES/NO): NO